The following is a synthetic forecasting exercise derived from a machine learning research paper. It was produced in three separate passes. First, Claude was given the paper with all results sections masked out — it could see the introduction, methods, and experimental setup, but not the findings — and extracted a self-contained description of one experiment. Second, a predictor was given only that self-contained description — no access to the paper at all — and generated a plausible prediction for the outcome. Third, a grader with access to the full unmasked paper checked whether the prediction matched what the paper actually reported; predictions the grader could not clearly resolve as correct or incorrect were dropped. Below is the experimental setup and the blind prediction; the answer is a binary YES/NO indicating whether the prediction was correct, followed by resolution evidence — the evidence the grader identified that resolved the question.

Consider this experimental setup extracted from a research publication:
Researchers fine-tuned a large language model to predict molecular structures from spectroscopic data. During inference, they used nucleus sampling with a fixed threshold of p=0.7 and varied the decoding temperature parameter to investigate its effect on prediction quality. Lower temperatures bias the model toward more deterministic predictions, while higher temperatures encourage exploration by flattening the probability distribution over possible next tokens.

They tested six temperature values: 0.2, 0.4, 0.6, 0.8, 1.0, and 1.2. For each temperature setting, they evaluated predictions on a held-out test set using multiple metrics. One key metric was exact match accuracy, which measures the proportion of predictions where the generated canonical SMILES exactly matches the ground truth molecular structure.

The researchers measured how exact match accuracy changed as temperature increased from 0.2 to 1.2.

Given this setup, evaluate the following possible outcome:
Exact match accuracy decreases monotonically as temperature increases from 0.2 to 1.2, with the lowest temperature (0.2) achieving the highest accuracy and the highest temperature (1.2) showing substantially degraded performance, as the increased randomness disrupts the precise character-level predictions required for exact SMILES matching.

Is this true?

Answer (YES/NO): NO